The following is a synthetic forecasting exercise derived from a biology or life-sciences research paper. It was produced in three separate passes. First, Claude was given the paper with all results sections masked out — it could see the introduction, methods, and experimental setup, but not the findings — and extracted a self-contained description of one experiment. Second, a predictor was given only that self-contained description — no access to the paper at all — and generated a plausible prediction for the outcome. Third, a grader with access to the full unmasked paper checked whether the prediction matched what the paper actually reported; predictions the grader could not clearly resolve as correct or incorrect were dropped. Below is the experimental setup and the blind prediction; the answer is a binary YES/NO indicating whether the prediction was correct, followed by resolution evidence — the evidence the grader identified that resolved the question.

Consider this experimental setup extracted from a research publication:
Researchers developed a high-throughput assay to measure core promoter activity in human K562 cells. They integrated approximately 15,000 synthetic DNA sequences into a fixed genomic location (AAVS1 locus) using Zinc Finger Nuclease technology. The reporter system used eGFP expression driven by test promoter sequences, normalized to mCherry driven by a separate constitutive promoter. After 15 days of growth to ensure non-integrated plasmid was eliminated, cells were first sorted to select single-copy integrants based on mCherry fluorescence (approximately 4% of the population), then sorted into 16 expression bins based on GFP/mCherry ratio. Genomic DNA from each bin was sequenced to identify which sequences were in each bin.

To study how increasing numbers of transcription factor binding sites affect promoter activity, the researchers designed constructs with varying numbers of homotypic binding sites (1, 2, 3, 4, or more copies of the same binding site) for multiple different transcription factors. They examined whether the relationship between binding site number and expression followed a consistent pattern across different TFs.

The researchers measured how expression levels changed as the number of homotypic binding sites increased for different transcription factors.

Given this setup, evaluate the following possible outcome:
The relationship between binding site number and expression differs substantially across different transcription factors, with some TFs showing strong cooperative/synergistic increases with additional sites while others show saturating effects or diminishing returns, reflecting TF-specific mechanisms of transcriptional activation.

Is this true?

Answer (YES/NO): YES